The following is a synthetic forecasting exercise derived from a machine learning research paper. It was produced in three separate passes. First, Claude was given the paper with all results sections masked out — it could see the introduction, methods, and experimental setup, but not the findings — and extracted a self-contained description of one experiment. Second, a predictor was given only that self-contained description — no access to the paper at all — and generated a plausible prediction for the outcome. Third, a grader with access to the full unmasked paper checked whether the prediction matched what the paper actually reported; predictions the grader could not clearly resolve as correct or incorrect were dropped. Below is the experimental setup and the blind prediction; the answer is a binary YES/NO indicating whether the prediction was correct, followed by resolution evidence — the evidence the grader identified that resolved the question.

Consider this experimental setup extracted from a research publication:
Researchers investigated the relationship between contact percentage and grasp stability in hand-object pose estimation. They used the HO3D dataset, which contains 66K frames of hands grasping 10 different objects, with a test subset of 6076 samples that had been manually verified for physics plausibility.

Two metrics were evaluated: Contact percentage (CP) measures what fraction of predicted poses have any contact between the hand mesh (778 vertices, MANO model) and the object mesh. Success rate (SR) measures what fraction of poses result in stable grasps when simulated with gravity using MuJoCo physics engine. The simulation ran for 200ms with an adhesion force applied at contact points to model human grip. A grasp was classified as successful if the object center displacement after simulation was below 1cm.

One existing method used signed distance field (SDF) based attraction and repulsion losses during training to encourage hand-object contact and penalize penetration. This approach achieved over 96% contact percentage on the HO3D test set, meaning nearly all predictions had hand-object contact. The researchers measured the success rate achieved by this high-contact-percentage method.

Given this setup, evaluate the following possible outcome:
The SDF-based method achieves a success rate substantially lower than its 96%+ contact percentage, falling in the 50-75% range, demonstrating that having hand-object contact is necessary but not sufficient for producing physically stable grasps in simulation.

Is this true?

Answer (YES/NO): NO